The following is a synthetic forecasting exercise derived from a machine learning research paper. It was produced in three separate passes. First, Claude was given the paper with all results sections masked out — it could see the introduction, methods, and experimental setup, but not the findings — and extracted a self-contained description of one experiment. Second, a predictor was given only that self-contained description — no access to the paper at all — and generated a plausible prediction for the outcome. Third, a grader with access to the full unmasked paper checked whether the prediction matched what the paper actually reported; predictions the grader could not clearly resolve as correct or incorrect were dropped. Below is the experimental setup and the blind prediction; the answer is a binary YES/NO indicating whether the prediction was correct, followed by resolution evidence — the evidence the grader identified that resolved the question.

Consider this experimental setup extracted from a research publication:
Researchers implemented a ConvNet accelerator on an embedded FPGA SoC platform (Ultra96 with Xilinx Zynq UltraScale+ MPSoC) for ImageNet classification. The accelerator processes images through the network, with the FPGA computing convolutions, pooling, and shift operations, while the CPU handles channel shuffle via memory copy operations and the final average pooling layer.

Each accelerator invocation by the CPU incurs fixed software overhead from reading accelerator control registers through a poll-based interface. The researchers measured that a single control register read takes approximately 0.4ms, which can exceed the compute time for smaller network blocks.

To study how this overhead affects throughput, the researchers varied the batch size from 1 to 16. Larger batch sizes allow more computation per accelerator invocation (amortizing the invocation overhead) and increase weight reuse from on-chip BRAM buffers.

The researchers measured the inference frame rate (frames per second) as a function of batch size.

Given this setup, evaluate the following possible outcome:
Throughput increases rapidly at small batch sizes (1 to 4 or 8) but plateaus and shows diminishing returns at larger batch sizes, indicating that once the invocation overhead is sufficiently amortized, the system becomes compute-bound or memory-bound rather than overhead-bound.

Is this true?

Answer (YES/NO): YES